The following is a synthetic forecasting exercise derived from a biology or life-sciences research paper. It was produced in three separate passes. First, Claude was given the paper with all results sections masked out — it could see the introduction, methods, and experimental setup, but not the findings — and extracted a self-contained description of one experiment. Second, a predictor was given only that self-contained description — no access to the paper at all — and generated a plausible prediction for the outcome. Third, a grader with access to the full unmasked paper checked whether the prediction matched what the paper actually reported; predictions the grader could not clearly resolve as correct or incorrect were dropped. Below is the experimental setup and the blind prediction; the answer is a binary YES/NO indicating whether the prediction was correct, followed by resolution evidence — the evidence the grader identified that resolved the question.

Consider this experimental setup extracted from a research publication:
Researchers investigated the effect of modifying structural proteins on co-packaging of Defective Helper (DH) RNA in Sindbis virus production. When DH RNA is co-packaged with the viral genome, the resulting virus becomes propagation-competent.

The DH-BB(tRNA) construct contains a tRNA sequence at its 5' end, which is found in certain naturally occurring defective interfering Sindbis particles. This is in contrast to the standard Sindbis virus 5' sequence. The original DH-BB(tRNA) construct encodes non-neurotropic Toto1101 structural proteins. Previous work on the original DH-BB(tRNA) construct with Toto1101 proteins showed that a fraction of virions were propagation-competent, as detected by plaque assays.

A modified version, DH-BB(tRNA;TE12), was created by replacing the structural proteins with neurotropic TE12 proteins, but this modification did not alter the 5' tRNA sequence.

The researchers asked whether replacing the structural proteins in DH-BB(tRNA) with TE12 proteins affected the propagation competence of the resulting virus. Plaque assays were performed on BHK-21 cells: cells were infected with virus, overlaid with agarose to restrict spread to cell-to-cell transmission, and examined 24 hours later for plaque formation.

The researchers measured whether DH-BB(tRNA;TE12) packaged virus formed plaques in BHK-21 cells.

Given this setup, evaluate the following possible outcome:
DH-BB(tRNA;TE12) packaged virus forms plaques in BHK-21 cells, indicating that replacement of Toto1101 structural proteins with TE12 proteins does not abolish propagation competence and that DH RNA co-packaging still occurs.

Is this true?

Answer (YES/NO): YES